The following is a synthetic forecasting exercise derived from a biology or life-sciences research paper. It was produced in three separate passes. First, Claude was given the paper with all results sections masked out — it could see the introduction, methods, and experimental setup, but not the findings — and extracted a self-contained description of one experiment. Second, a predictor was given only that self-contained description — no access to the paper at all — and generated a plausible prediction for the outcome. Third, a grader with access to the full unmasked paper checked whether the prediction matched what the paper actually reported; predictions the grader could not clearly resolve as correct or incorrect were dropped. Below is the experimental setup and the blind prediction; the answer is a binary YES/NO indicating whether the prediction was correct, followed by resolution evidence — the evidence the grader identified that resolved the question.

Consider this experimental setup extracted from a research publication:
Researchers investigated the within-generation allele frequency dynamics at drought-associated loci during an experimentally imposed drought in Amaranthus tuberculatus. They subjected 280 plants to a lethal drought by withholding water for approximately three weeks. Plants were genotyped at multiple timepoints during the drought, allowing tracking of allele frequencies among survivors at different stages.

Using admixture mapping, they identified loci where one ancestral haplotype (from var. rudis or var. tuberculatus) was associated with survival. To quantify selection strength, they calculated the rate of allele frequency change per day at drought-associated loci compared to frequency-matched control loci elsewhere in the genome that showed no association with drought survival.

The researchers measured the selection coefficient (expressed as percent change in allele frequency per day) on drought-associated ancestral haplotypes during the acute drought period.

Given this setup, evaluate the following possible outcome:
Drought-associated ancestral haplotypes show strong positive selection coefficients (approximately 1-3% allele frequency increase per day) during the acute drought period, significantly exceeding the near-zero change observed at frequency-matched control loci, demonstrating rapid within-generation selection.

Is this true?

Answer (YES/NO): NO